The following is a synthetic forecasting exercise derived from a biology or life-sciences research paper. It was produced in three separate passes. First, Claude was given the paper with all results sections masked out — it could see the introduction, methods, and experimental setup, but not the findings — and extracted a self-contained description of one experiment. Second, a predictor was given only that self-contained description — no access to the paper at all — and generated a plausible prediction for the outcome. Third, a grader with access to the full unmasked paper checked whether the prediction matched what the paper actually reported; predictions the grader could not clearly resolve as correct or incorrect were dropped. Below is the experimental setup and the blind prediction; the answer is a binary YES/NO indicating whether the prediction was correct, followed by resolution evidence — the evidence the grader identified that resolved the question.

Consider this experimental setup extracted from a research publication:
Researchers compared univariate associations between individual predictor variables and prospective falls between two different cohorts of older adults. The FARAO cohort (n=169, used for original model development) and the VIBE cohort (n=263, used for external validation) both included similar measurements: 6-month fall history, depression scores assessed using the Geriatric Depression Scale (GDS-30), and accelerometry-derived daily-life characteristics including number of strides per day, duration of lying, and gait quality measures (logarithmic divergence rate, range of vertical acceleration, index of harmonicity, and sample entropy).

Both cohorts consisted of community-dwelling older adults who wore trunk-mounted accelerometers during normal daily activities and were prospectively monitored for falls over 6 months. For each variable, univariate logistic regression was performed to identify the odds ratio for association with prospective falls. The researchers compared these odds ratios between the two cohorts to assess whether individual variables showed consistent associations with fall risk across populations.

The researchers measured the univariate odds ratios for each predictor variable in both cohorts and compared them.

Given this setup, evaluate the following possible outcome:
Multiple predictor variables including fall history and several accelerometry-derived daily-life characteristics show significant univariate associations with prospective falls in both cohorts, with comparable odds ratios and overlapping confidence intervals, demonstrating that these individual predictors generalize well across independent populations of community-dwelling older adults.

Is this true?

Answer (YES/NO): NO